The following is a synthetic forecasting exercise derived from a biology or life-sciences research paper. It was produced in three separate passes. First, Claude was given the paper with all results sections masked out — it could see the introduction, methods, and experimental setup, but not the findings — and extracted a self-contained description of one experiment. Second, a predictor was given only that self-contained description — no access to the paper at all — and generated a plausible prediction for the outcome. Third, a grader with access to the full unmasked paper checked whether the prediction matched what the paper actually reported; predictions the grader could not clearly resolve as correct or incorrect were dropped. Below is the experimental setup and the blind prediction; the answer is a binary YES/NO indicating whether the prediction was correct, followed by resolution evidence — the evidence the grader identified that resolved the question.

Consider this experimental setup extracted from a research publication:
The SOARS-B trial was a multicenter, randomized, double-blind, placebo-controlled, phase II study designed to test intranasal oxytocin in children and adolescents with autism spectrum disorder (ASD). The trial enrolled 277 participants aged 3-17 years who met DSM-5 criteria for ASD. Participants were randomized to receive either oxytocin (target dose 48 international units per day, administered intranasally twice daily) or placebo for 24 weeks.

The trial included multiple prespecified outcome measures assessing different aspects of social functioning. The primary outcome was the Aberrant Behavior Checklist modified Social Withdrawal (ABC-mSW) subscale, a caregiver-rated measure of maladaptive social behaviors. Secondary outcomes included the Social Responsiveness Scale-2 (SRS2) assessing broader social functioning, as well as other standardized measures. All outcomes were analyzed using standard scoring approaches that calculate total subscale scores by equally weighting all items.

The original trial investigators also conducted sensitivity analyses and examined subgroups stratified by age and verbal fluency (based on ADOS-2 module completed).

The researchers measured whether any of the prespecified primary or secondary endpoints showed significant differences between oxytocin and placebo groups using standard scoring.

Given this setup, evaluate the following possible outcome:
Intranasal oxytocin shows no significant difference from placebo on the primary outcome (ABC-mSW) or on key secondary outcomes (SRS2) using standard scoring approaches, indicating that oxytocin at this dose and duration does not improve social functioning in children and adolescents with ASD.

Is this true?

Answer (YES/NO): YES